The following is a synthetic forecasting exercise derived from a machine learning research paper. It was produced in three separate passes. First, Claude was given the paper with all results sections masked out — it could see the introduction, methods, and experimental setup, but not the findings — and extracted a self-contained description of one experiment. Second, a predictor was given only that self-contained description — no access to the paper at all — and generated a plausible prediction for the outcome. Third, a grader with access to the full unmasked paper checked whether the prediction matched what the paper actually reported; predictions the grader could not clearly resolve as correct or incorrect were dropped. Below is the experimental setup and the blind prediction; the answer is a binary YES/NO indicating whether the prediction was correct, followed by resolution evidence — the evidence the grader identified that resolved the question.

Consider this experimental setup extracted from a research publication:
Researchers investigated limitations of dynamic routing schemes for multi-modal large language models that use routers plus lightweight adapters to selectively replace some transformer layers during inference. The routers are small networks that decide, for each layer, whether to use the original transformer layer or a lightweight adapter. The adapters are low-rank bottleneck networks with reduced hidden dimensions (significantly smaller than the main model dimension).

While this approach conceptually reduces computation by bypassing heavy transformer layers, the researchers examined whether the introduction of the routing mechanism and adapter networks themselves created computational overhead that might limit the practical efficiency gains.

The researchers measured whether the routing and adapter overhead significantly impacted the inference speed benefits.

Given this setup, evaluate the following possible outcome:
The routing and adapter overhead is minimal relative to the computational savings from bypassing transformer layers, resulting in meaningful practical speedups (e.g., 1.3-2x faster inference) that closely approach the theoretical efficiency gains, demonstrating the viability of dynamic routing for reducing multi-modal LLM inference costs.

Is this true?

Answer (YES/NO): NO